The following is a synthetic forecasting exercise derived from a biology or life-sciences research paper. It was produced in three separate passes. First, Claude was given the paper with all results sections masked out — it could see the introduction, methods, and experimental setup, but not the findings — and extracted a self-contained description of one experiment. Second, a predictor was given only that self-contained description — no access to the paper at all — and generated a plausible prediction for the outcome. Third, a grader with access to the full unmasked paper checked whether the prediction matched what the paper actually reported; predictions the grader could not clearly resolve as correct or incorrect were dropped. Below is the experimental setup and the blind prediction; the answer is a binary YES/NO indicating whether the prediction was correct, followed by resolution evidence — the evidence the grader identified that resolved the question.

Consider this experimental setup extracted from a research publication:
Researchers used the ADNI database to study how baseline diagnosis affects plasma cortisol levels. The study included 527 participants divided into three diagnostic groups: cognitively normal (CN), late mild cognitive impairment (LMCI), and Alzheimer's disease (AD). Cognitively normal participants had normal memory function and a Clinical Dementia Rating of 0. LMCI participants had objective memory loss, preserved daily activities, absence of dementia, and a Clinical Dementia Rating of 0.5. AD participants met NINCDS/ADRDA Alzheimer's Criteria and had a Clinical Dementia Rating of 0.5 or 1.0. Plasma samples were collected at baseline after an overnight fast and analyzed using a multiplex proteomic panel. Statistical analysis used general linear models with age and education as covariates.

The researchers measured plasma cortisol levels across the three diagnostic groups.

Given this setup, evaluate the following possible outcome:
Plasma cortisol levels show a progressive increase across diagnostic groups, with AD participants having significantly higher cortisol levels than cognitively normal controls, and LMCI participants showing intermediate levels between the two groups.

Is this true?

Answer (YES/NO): NO